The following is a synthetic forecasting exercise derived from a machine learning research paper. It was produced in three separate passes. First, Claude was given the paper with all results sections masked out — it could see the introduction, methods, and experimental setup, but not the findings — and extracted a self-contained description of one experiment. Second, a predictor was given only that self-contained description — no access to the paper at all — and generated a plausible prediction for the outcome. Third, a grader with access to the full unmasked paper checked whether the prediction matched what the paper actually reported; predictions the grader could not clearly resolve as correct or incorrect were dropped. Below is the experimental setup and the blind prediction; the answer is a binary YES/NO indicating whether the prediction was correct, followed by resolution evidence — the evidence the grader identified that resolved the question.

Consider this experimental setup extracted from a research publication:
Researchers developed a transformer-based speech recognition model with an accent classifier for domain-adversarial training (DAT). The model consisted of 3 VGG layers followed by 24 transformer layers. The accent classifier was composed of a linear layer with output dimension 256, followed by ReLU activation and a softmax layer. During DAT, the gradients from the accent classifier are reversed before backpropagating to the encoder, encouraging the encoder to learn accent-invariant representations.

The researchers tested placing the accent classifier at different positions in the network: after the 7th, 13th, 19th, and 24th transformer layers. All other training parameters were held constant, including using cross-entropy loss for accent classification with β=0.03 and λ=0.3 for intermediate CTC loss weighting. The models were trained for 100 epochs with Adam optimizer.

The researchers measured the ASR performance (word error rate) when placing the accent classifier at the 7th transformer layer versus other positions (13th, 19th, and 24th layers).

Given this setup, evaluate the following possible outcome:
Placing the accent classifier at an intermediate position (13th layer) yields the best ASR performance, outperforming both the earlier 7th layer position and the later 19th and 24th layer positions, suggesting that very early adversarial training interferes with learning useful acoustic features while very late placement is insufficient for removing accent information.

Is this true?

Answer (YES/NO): NO